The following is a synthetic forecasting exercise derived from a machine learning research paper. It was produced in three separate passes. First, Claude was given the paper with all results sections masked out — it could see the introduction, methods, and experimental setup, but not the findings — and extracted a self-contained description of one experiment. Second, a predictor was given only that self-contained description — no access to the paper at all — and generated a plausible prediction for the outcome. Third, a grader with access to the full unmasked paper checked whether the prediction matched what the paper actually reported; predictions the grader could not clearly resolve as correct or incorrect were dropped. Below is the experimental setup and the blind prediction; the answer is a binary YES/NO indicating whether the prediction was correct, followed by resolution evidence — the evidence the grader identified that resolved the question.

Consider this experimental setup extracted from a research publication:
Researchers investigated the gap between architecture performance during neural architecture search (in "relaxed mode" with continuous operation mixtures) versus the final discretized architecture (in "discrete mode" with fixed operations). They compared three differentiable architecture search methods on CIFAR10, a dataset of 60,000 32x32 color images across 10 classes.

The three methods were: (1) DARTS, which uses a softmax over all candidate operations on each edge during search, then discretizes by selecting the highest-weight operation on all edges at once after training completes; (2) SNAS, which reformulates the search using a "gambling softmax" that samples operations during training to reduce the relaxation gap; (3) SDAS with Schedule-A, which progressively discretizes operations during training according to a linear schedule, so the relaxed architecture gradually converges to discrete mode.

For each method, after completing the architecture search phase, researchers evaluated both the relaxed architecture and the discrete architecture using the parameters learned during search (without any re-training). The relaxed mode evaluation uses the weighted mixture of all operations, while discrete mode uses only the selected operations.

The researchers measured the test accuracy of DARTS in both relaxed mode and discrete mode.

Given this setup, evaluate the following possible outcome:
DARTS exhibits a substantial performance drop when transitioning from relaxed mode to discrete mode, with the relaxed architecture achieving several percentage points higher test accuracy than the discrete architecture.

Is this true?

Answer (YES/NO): YES